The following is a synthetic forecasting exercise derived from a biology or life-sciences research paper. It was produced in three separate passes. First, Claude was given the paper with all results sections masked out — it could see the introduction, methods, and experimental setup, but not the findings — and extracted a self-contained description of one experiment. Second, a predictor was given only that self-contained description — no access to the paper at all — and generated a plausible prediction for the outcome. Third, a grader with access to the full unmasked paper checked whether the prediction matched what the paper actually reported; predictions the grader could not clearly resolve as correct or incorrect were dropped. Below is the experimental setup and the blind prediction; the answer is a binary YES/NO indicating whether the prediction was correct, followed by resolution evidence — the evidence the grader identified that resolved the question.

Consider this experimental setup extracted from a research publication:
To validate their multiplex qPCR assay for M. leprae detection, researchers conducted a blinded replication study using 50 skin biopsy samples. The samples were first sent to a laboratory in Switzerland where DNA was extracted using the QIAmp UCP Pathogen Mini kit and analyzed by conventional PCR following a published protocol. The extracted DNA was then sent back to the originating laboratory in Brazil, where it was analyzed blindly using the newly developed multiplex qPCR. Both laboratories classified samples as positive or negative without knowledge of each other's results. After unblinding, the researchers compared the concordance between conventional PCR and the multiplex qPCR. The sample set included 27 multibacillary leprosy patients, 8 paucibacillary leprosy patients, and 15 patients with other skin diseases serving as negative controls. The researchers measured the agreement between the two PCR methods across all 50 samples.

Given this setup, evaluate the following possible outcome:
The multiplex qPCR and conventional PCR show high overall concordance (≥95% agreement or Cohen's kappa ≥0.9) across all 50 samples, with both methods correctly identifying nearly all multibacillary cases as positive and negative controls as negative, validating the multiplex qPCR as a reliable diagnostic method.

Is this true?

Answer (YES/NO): YES